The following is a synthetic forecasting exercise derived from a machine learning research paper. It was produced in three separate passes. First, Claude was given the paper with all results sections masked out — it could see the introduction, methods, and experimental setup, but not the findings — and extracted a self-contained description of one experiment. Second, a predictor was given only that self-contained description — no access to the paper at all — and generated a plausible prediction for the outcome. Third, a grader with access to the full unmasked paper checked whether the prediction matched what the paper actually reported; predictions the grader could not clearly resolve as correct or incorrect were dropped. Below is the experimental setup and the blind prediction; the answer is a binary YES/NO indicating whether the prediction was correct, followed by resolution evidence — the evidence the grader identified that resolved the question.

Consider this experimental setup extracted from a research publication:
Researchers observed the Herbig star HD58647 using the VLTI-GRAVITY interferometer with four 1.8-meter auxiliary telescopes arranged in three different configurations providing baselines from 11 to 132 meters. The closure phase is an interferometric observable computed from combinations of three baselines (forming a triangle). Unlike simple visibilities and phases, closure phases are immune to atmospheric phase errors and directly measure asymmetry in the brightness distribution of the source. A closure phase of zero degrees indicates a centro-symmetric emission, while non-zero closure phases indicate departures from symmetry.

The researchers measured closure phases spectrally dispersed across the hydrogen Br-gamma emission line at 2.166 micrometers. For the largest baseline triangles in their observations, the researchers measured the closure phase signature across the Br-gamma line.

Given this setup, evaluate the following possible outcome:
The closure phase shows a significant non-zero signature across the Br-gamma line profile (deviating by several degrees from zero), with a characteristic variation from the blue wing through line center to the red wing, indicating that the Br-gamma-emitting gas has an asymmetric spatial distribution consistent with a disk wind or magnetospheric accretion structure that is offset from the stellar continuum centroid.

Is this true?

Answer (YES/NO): YES